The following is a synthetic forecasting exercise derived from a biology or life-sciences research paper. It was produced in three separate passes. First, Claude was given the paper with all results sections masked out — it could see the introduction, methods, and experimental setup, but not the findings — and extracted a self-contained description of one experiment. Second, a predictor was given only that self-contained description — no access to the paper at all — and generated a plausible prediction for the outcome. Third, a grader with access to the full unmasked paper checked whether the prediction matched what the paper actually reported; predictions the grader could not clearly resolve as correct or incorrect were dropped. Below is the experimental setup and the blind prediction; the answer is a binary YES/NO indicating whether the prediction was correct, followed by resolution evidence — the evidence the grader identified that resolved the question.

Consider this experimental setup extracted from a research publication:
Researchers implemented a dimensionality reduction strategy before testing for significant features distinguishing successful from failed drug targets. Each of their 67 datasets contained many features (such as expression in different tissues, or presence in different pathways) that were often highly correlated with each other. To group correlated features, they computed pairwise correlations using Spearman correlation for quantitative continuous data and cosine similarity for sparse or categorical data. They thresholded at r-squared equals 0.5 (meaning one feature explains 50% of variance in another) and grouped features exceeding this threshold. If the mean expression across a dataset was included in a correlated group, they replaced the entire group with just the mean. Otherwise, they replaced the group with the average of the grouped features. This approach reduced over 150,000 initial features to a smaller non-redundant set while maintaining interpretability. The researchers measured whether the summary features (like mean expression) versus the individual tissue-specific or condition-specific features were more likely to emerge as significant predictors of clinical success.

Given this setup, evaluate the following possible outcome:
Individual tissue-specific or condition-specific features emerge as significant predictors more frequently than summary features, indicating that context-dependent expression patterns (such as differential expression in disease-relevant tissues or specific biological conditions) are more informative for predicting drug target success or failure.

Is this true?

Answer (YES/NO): NO